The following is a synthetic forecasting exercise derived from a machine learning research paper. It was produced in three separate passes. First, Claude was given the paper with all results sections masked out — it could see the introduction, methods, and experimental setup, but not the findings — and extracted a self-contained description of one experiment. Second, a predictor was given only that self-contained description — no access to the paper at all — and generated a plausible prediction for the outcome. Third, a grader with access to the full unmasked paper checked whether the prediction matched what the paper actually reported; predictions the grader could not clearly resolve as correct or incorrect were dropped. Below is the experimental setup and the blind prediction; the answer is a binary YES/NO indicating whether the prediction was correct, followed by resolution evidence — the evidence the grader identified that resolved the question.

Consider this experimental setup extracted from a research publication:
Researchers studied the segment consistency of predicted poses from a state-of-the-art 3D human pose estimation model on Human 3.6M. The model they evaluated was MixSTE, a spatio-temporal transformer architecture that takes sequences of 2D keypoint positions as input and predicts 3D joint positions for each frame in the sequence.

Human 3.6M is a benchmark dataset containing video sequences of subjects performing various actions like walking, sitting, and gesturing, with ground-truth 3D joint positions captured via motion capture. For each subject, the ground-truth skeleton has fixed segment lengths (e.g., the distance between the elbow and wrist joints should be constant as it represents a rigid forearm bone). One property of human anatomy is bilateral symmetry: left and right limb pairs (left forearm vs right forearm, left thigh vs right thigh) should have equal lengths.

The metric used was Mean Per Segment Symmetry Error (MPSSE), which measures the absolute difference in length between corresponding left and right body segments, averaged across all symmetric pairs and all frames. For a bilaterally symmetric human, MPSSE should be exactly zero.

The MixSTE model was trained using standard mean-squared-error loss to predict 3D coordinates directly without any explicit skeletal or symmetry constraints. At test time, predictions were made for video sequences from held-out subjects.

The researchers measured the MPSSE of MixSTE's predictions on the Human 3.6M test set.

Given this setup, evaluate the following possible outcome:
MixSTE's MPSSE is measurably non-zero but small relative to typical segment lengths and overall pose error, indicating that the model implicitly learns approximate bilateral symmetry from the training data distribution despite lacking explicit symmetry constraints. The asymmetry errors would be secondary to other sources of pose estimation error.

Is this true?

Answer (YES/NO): NO